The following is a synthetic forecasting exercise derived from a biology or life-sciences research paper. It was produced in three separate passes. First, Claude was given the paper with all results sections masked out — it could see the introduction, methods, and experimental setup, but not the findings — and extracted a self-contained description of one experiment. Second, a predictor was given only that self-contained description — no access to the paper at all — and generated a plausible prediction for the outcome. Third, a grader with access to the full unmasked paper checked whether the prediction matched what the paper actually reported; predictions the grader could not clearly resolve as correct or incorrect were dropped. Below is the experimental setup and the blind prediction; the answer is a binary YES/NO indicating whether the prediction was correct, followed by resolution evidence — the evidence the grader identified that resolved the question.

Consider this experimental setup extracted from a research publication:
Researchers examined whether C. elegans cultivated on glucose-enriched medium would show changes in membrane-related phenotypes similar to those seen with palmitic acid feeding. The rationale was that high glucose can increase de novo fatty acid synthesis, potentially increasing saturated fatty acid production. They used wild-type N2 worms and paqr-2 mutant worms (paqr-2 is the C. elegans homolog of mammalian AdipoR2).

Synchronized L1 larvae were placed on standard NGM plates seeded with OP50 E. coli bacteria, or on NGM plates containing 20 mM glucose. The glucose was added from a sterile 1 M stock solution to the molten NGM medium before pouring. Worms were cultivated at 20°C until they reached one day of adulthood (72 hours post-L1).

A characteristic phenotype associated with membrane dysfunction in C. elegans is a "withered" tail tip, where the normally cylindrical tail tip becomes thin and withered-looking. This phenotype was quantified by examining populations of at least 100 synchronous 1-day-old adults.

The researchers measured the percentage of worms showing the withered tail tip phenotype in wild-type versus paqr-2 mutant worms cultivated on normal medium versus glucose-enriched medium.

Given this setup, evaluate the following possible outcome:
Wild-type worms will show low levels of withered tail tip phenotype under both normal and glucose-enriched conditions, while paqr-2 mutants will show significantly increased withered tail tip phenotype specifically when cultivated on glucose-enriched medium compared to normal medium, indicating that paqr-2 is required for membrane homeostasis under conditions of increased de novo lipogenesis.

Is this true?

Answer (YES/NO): YES